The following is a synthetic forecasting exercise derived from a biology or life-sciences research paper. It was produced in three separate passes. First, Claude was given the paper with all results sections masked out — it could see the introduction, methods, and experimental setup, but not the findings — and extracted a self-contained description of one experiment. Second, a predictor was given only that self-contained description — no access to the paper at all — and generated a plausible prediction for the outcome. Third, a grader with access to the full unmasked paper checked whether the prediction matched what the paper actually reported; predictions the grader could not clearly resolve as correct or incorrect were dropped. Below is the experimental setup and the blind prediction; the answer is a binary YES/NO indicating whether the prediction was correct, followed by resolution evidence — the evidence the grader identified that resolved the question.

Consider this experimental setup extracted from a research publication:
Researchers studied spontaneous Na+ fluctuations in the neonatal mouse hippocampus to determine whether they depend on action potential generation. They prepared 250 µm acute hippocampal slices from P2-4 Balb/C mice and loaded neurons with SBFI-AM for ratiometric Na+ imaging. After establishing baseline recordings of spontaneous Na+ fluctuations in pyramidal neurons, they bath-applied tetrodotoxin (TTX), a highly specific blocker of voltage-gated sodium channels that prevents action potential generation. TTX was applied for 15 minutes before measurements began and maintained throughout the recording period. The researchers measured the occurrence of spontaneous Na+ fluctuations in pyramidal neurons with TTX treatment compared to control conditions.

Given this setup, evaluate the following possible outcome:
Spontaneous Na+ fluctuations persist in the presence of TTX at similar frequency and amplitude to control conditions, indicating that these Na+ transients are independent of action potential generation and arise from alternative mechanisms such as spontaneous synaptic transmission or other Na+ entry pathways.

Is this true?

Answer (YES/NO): NO